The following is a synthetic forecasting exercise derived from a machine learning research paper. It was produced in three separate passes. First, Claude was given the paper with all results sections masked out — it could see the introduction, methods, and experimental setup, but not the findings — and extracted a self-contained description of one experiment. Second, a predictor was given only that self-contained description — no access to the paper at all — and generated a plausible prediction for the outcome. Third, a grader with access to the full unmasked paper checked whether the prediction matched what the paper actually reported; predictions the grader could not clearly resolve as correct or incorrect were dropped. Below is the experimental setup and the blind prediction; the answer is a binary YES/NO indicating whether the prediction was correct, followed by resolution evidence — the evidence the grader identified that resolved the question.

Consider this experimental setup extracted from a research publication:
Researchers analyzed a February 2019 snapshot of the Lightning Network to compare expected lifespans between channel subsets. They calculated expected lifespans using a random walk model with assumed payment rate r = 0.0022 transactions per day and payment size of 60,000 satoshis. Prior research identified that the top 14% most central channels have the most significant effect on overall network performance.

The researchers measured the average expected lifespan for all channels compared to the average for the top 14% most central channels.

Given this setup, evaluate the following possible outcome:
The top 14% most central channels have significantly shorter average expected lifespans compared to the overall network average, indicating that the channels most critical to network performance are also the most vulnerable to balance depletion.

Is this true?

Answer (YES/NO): YES